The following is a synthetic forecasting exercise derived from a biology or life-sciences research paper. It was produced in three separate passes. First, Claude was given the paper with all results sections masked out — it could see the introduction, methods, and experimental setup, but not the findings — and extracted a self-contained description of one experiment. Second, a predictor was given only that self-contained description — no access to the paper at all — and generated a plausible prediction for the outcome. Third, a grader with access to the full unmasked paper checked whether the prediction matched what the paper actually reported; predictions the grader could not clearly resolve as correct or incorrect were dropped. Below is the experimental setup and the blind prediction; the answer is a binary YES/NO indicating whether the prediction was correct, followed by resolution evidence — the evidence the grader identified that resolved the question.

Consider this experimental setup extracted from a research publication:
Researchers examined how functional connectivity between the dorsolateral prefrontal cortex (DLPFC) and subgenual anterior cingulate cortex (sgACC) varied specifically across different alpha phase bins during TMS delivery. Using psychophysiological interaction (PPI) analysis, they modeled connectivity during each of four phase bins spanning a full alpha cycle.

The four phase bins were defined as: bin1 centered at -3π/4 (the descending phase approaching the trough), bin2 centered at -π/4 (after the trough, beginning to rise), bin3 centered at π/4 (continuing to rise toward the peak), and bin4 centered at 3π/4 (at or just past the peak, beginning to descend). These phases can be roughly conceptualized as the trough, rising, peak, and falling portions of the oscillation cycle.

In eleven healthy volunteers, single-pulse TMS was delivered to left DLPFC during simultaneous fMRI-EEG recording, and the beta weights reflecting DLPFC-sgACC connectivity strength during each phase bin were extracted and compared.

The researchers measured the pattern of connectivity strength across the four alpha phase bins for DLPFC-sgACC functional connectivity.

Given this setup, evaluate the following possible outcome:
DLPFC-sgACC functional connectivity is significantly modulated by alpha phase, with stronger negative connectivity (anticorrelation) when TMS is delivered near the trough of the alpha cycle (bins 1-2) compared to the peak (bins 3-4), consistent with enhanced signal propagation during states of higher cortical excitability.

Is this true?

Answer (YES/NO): NO